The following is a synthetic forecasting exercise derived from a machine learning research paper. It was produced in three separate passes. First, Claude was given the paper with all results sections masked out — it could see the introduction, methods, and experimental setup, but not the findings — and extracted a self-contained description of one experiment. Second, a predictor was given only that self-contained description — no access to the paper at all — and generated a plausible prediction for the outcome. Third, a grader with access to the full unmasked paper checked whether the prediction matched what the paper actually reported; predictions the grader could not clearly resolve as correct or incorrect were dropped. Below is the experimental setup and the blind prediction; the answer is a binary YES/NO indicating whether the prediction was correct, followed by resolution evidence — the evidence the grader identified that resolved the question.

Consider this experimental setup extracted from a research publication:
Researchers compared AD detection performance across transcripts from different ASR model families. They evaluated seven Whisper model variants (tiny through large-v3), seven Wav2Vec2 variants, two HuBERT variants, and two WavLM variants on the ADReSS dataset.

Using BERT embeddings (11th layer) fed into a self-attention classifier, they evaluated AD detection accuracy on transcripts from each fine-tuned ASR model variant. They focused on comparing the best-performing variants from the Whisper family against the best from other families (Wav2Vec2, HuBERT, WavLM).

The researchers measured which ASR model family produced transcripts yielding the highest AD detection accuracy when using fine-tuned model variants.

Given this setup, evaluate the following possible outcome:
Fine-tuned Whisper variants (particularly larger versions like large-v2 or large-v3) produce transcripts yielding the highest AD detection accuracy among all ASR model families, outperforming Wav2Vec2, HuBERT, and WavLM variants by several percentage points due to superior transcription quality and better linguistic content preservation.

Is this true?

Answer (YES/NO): NO